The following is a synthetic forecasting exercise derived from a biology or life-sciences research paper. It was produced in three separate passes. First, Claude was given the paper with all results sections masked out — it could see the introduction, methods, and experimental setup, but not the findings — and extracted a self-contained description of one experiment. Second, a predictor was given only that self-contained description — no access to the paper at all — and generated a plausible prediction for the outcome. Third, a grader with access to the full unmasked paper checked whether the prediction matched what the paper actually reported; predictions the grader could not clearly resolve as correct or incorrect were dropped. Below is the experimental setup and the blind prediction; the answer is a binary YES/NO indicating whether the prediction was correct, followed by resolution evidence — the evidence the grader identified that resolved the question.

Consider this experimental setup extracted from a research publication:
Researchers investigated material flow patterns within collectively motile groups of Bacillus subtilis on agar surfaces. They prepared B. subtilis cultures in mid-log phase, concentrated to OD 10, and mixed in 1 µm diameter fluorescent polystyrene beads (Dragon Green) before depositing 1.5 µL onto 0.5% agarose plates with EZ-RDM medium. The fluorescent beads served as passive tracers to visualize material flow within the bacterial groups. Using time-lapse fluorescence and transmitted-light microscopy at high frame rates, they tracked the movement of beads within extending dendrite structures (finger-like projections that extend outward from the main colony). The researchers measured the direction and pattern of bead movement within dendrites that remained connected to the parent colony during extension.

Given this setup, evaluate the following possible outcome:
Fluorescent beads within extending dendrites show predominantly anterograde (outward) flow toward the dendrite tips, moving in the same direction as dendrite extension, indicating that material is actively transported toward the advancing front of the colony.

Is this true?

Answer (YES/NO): YES